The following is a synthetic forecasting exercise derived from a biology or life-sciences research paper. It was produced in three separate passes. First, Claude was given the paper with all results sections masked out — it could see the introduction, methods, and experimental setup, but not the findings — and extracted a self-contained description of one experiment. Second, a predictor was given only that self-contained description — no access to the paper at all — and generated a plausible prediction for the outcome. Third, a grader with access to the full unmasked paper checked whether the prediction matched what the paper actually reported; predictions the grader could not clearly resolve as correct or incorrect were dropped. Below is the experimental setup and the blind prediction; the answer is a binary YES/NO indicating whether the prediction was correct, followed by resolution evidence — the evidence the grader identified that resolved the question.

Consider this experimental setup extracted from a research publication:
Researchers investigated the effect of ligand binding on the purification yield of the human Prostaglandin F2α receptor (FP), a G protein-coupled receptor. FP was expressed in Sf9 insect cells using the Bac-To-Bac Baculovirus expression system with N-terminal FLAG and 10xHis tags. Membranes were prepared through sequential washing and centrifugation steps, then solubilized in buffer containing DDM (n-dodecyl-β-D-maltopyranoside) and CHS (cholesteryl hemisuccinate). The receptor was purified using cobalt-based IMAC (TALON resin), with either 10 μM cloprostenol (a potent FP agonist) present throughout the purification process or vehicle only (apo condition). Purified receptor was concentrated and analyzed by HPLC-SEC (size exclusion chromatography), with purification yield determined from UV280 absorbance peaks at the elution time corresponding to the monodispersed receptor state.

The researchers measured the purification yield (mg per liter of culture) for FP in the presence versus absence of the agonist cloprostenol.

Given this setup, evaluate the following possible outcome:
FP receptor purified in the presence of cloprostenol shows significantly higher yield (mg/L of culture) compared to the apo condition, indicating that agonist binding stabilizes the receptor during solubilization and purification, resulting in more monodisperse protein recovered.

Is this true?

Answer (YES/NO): YES